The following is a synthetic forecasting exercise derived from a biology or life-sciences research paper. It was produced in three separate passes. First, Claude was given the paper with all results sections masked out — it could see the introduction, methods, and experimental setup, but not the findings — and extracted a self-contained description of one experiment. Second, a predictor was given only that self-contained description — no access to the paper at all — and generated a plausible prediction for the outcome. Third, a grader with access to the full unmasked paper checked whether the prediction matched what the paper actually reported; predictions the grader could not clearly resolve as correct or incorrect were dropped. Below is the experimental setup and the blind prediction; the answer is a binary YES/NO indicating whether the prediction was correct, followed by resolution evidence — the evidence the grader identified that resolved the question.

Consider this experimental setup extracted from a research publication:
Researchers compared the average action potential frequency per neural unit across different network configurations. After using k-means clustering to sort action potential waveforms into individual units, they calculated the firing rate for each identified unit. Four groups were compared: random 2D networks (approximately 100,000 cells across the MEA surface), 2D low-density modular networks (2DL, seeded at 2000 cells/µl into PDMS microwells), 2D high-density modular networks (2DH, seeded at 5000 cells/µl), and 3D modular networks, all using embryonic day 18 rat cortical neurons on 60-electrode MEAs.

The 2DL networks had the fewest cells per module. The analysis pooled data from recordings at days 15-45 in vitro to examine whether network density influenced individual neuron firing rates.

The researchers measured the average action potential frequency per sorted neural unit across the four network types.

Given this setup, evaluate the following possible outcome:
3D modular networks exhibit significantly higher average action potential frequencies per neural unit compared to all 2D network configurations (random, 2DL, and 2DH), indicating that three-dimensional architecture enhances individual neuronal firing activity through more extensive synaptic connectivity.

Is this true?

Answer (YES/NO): YES